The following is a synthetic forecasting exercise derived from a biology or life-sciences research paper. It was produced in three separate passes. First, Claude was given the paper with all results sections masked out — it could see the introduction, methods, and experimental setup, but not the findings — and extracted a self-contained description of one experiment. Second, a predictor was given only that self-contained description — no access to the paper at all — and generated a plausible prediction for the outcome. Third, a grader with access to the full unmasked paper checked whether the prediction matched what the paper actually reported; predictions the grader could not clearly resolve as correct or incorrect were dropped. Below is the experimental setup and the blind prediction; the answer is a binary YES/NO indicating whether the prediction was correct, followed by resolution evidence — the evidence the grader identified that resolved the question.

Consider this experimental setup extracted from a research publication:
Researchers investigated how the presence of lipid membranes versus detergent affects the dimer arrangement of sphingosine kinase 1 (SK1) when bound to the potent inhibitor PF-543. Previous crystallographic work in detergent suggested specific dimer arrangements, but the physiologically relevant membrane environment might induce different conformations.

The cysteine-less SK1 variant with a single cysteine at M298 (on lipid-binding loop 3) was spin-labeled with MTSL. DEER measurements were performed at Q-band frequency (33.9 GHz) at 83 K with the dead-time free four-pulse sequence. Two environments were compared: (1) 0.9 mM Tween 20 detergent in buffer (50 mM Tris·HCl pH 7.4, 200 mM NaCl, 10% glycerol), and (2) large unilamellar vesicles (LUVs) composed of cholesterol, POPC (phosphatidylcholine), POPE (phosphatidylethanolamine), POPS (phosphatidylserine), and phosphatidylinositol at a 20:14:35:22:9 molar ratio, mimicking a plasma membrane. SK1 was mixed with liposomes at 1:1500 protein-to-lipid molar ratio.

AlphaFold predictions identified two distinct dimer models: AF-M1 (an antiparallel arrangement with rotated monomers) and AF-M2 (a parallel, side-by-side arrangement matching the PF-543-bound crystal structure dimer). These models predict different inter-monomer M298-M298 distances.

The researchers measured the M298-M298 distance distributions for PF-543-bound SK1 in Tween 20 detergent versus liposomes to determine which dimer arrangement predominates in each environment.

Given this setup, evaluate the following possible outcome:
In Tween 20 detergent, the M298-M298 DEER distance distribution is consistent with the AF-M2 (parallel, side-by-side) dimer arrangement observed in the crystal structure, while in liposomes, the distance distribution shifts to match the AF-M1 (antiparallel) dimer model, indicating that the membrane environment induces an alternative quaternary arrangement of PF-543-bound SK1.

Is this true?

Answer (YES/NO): NO